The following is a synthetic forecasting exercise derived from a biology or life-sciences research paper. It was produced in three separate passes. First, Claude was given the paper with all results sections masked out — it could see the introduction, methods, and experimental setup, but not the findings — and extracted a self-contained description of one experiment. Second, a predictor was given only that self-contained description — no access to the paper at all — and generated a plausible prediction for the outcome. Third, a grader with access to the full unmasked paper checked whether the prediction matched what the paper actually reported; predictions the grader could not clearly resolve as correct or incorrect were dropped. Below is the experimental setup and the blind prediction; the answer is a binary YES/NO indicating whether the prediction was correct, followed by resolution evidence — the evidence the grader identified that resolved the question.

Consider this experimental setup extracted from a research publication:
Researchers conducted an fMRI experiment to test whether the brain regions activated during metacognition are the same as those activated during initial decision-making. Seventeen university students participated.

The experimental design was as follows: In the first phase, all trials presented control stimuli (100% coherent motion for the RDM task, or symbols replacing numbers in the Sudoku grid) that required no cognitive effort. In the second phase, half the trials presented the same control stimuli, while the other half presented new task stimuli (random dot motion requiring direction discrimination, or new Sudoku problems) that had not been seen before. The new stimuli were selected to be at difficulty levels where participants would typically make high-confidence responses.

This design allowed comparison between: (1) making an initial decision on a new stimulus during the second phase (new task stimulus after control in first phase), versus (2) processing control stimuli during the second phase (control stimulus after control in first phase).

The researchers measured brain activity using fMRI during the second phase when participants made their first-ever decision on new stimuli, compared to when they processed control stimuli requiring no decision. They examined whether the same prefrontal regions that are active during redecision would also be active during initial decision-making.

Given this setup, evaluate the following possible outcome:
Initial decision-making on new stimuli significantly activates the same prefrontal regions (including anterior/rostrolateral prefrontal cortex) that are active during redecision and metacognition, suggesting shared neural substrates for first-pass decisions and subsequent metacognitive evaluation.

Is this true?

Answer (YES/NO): NO